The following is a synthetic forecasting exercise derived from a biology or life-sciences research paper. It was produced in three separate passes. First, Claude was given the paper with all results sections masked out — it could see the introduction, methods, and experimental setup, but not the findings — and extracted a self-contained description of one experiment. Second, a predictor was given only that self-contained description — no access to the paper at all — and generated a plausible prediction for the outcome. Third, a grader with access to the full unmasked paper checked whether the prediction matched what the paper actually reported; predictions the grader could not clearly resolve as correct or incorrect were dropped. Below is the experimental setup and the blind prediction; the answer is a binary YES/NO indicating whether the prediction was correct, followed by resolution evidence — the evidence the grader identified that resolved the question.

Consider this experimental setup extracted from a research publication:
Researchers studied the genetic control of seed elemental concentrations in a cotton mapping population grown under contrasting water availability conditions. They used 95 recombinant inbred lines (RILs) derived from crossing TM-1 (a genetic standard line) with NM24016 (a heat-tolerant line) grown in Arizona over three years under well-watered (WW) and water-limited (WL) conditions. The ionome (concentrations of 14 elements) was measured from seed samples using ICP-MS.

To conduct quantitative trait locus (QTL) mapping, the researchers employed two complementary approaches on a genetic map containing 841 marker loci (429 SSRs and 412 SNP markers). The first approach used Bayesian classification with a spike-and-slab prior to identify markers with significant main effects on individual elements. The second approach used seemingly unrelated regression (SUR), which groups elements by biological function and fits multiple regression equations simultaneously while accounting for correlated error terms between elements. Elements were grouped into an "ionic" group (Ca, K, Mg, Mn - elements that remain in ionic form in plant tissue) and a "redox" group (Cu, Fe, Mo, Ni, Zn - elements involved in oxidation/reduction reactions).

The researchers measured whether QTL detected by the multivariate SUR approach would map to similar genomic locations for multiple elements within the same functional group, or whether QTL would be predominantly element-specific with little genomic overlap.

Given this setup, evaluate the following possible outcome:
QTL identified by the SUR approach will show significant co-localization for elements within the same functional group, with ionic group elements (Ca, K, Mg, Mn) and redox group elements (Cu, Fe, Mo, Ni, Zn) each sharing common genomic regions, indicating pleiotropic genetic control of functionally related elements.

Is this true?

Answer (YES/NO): YES